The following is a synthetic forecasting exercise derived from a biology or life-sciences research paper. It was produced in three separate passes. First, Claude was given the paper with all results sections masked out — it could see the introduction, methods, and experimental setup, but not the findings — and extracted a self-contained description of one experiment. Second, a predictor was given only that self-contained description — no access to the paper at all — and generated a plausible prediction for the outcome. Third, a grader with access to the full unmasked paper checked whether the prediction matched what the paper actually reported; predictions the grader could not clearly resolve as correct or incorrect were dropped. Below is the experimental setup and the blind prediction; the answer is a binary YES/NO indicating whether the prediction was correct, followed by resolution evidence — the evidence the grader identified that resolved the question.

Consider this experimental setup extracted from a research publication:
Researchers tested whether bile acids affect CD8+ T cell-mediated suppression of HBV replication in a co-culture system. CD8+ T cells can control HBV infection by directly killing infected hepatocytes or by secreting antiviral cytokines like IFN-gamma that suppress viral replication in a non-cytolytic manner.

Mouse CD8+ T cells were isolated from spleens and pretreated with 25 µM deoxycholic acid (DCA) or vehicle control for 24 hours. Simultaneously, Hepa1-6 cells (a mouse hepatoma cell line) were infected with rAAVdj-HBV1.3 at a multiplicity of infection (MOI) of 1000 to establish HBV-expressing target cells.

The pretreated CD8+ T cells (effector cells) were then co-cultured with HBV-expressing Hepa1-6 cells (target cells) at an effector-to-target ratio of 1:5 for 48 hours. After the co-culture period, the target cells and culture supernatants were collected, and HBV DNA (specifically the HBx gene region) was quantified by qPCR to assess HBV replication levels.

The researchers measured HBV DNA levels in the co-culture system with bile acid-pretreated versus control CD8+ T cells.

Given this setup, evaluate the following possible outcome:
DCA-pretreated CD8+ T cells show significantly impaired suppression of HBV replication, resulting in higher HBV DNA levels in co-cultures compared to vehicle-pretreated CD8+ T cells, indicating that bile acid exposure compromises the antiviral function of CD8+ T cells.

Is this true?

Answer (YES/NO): YES